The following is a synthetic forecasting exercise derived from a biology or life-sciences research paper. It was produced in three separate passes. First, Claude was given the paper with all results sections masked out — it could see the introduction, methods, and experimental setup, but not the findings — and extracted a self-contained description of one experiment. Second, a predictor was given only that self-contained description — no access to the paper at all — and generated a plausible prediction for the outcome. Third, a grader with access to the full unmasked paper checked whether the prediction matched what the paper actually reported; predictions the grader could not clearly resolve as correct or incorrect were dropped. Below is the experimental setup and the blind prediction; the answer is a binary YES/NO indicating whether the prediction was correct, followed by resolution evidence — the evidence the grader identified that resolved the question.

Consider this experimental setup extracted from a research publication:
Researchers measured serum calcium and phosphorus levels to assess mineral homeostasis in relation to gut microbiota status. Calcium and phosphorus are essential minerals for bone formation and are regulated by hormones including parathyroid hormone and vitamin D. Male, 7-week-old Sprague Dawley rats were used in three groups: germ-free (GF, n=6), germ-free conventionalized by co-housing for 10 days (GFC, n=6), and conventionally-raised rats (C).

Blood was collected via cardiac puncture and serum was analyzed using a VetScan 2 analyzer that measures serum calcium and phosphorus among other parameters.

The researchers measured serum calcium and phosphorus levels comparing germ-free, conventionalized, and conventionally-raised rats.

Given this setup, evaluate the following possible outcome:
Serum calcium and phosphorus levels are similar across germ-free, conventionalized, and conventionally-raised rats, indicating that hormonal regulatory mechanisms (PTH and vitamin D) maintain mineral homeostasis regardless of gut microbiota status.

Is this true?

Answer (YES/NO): NO